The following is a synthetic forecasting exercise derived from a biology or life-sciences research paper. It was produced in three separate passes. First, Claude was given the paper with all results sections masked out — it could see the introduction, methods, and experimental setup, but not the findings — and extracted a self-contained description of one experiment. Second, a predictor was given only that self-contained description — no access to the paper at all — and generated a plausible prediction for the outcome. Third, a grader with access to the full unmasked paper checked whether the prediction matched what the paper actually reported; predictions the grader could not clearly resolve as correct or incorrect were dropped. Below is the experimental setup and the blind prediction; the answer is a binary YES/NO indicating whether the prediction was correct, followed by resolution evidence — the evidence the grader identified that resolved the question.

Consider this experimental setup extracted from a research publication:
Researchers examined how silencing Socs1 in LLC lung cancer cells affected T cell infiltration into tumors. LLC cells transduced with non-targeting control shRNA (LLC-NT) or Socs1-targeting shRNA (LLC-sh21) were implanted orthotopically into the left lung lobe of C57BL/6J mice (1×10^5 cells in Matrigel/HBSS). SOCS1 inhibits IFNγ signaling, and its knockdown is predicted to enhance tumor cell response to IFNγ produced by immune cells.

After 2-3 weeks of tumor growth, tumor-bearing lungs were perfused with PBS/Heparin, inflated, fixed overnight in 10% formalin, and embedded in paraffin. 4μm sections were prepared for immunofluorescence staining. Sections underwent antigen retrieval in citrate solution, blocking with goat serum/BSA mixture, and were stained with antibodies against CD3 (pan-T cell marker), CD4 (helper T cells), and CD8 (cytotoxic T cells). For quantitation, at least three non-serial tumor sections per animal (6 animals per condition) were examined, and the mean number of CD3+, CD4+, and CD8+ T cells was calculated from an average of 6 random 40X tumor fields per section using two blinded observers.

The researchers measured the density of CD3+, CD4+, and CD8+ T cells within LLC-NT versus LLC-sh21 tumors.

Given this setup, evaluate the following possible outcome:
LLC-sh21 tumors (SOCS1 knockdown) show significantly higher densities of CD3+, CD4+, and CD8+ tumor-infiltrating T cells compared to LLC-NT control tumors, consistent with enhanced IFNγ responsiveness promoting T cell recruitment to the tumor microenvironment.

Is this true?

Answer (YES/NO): NO